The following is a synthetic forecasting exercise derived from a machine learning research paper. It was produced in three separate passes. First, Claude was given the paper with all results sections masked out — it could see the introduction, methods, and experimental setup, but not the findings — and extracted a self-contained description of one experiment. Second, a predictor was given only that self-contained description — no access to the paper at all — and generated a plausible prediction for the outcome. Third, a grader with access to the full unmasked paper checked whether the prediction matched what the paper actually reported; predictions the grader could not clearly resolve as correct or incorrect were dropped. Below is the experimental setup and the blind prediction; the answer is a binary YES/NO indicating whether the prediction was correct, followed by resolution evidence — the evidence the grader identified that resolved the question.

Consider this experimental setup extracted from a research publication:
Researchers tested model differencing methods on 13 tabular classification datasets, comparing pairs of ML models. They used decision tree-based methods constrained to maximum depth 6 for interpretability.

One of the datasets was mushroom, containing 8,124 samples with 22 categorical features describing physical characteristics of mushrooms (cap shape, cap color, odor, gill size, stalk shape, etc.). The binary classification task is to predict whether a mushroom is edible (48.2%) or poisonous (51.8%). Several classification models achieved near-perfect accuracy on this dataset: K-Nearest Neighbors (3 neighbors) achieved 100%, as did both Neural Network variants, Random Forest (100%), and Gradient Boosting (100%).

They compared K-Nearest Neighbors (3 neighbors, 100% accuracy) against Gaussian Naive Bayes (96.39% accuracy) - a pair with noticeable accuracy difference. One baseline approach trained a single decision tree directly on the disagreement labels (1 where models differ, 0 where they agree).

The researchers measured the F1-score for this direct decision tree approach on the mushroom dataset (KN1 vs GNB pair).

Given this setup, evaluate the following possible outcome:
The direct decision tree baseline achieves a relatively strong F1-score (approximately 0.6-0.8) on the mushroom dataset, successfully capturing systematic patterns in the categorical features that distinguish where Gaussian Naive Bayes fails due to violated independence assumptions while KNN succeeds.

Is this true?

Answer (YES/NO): NO